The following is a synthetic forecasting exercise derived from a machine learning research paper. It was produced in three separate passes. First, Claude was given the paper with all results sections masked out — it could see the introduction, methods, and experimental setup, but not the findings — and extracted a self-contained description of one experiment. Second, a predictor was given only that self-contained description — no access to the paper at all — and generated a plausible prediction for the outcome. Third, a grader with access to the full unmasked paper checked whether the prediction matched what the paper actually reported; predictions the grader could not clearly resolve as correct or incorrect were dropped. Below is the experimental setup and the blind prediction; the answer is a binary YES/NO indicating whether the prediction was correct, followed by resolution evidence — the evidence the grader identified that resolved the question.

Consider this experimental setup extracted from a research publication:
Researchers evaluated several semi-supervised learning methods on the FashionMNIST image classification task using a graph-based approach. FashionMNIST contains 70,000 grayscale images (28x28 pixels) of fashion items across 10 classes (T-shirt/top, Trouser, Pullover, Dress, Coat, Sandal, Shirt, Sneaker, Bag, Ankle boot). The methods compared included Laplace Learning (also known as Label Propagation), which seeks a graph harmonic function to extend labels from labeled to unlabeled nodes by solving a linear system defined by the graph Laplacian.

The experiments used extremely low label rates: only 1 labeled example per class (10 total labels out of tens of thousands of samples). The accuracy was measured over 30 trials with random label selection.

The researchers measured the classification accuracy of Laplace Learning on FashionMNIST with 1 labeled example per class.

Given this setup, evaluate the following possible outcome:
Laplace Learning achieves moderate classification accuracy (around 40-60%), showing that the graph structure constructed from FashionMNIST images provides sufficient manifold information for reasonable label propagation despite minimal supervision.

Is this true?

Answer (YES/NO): NO